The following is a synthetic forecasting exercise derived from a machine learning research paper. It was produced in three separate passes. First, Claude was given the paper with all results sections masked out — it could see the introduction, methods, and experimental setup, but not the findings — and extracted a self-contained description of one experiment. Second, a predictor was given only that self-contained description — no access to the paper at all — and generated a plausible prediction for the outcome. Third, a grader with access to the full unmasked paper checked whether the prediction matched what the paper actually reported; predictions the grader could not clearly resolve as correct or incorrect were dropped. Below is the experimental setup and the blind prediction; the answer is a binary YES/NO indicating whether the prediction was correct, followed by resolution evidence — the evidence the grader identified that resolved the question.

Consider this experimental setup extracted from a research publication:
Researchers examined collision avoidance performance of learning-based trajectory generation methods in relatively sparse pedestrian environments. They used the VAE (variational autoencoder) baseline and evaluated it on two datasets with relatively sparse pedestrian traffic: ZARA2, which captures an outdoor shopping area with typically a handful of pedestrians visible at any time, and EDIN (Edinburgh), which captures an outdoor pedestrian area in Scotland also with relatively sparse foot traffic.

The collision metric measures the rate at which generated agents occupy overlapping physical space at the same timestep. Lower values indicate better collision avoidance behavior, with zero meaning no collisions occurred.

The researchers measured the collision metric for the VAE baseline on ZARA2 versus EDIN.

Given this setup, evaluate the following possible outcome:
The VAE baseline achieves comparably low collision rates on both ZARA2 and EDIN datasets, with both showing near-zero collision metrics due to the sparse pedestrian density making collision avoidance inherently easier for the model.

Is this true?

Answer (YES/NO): NO